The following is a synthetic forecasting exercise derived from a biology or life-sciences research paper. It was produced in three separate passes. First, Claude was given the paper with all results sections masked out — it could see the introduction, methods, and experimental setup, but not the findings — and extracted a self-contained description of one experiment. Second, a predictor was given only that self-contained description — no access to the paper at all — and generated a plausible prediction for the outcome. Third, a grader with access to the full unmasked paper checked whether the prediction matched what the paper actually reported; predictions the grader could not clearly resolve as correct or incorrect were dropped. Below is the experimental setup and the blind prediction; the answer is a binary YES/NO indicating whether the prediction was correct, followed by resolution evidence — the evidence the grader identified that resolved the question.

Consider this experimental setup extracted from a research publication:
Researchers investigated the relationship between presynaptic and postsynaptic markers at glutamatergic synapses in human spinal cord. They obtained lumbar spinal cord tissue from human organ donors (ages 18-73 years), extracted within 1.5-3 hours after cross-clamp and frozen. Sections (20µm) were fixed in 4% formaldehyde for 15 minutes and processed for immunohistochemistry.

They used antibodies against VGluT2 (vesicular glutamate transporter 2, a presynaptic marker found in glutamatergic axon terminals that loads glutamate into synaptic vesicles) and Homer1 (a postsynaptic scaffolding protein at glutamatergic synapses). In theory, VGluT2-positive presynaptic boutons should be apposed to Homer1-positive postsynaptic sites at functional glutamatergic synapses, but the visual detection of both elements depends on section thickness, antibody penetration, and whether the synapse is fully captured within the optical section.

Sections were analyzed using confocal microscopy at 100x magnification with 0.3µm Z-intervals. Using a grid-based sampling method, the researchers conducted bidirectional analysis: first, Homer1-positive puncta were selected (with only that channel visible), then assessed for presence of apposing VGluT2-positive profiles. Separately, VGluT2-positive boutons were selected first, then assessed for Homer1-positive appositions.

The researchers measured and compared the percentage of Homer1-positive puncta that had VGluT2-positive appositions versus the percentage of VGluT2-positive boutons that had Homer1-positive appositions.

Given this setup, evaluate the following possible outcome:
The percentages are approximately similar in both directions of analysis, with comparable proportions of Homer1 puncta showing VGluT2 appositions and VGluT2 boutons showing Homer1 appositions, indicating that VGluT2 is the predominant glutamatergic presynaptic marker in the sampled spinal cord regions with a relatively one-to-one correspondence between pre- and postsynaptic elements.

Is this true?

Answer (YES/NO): YES